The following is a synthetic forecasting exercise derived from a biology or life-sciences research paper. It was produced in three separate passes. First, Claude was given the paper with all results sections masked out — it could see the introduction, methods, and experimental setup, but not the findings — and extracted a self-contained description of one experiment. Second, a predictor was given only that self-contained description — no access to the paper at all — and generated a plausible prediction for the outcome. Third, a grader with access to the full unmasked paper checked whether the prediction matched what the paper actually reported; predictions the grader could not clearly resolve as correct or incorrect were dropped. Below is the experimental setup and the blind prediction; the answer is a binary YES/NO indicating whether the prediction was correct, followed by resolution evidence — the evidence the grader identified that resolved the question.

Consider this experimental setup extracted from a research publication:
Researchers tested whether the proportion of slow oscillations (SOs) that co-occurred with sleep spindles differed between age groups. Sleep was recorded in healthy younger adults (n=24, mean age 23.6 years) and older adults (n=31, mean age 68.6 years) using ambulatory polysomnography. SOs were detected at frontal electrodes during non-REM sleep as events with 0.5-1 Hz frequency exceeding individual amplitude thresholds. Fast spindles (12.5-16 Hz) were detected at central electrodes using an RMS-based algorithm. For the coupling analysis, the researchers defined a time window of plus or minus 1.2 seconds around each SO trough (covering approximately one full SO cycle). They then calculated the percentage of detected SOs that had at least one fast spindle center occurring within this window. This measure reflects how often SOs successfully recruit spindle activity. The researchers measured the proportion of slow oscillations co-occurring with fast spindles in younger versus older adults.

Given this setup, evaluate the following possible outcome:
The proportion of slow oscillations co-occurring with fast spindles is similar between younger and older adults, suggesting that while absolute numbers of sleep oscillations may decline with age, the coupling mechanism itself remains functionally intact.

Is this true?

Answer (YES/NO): NO